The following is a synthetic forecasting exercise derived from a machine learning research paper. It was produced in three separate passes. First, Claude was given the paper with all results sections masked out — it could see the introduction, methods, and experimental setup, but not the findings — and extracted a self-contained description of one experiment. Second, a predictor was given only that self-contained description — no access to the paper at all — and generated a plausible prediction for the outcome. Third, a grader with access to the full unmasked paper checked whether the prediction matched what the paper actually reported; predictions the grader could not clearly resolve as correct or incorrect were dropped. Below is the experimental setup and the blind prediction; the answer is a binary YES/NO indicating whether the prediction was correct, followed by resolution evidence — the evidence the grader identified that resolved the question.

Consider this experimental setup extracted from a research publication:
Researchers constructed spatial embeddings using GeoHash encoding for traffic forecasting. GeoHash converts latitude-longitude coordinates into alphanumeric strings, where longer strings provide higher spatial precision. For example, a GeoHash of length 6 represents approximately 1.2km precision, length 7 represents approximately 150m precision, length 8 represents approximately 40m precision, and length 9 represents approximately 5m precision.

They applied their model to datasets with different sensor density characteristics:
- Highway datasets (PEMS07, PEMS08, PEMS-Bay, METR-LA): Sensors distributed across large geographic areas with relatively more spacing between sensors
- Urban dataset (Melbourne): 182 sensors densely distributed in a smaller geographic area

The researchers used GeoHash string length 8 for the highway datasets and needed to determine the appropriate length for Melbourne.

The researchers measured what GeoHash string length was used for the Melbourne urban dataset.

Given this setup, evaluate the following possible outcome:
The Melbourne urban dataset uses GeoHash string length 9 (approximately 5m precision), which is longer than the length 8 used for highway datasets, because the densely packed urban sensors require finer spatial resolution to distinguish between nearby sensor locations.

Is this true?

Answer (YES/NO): YES